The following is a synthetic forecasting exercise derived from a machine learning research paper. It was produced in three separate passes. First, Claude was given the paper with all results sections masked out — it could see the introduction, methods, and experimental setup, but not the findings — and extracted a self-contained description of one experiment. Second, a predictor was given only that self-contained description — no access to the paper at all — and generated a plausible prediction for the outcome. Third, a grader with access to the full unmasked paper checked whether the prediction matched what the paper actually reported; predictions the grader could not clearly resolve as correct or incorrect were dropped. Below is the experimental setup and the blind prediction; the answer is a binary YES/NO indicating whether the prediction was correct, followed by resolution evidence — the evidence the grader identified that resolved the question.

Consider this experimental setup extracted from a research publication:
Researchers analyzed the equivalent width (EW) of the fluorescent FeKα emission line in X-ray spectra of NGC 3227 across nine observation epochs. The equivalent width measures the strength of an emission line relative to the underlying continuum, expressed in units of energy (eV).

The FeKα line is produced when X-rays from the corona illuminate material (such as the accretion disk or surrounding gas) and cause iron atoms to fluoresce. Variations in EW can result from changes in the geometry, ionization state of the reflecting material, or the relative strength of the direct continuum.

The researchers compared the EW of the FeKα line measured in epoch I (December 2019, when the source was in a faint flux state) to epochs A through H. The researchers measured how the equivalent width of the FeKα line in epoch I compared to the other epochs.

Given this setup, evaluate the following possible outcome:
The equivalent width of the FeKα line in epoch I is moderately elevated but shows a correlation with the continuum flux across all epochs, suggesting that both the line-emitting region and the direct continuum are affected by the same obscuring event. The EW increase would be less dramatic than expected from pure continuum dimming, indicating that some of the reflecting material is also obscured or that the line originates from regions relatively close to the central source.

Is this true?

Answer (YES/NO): NO